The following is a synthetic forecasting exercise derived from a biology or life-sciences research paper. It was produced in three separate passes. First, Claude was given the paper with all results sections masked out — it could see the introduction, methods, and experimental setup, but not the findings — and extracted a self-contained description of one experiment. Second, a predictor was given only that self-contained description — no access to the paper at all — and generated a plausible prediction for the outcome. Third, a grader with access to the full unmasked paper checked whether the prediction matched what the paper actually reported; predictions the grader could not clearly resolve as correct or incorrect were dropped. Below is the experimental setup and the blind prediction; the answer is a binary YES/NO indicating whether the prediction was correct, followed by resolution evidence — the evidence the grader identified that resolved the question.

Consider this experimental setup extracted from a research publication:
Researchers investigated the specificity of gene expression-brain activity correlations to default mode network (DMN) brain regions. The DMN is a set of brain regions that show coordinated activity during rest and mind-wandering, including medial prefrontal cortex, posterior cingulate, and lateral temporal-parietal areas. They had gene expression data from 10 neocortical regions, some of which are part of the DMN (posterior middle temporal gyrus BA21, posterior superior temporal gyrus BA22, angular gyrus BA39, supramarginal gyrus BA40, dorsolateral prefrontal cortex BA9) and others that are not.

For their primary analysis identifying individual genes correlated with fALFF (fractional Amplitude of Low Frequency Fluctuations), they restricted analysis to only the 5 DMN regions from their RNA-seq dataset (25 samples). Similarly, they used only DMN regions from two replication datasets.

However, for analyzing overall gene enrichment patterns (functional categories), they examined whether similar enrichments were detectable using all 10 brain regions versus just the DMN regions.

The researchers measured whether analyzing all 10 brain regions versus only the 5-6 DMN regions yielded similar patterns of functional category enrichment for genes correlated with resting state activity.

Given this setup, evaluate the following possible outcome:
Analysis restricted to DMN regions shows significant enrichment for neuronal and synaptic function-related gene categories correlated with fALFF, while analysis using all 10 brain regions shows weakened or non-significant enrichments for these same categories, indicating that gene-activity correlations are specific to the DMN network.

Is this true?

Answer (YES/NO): NO